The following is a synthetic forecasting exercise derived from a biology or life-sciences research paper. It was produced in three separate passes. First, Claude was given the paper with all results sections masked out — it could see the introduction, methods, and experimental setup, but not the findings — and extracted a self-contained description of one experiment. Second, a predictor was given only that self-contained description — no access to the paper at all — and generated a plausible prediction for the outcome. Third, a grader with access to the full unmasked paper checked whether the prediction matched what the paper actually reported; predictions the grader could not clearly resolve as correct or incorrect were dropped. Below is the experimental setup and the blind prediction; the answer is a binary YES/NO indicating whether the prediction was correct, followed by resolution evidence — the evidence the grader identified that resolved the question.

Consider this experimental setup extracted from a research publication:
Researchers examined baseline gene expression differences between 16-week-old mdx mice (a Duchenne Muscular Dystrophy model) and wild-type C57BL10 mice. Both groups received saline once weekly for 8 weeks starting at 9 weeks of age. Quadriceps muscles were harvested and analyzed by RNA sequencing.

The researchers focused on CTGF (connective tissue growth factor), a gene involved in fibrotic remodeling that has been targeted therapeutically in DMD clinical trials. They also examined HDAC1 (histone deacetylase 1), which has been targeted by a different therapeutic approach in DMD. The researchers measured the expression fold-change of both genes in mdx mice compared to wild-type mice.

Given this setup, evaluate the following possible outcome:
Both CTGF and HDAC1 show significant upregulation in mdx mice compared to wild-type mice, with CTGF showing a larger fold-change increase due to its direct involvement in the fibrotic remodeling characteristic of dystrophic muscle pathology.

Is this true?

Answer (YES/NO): NO